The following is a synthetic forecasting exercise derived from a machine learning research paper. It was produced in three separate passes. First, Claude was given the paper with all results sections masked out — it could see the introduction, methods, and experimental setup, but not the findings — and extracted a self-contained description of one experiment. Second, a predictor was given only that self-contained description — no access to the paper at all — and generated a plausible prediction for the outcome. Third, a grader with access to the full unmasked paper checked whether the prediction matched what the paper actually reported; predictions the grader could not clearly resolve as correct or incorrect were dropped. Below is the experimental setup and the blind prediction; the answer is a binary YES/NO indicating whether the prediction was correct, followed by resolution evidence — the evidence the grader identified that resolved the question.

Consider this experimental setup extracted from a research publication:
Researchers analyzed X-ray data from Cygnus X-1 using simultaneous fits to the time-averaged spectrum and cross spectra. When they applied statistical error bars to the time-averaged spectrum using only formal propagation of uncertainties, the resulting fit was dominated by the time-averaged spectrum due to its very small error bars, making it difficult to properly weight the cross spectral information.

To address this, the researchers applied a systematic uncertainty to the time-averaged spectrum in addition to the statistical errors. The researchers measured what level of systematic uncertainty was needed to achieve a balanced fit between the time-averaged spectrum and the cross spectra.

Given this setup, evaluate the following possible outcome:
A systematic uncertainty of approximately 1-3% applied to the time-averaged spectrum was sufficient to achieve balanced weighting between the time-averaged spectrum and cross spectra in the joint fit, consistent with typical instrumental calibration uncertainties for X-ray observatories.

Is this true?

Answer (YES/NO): NO